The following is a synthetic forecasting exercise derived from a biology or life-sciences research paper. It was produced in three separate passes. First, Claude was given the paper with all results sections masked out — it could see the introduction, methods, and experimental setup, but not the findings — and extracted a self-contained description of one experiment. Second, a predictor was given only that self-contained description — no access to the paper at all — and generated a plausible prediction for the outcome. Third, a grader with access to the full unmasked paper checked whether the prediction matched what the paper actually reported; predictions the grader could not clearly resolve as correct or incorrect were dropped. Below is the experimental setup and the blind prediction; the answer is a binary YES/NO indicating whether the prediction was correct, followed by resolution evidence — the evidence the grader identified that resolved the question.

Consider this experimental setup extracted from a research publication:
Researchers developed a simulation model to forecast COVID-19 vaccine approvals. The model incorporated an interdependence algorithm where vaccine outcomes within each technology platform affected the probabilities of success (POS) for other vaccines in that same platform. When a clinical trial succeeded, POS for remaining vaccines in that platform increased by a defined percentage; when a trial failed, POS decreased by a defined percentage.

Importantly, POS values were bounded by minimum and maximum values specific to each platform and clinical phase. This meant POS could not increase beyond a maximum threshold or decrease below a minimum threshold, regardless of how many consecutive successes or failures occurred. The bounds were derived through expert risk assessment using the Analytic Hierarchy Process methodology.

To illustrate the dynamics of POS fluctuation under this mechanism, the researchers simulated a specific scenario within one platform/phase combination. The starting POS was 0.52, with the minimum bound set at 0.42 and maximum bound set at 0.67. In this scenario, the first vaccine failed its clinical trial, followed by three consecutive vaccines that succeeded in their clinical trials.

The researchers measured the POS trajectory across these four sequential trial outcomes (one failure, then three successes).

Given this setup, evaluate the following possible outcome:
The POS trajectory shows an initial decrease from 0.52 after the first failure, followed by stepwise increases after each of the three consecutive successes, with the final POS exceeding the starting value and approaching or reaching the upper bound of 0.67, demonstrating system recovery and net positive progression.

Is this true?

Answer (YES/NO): YES